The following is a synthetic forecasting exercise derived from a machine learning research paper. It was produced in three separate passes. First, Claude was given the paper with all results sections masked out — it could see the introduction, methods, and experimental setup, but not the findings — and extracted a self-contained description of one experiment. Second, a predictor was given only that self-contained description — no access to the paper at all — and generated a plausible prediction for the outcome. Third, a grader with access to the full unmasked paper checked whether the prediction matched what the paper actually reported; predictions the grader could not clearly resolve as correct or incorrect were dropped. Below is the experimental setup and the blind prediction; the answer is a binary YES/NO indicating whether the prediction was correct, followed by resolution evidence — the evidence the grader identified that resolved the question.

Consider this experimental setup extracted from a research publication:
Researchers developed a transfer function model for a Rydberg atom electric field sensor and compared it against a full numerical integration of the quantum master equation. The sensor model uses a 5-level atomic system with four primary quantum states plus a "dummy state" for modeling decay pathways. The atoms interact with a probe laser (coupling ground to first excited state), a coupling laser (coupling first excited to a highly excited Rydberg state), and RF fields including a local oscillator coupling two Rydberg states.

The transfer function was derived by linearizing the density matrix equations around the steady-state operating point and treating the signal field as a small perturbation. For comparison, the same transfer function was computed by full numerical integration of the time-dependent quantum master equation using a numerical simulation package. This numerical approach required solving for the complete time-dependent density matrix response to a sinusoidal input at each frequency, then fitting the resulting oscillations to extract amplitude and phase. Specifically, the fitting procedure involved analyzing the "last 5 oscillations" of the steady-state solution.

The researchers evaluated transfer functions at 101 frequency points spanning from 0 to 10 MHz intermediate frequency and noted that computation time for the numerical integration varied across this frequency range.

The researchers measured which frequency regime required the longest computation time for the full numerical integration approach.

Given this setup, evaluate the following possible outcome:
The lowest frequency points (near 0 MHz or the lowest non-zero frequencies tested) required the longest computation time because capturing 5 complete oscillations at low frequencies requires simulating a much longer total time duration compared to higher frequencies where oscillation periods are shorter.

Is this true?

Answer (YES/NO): YES